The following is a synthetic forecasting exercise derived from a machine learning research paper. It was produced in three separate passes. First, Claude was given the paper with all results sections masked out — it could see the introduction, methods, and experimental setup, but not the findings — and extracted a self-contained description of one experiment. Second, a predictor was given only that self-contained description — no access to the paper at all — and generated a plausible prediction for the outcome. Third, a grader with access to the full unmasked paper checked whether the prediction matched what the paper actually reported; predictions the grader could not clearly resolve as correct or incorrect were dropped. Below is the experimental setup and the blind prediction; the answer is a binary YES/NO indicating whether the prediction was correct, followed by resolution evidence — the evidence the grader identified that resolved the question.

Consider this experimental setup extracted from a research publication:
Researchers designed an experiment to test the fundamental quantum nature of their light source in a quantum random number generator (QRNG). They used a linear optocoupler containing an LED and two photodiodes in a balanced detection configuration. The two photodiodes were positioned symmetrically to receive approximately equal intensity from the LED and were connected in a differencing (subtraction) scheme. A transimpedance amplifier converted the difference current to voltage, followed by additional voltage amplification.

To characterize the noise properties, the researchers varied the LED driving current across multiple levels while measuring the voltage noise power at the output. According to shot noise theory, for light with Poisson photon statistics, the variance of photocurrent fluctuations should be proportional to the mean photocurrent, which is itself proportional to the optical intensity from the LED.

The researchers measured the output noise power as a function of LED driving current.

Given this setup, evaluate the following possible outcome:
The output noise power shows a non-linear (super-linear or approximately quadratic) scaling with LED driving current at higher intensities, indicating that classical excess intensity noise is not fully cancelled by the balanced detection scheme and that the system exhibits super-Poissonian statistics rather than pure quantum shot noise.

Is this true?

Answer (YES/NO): NO